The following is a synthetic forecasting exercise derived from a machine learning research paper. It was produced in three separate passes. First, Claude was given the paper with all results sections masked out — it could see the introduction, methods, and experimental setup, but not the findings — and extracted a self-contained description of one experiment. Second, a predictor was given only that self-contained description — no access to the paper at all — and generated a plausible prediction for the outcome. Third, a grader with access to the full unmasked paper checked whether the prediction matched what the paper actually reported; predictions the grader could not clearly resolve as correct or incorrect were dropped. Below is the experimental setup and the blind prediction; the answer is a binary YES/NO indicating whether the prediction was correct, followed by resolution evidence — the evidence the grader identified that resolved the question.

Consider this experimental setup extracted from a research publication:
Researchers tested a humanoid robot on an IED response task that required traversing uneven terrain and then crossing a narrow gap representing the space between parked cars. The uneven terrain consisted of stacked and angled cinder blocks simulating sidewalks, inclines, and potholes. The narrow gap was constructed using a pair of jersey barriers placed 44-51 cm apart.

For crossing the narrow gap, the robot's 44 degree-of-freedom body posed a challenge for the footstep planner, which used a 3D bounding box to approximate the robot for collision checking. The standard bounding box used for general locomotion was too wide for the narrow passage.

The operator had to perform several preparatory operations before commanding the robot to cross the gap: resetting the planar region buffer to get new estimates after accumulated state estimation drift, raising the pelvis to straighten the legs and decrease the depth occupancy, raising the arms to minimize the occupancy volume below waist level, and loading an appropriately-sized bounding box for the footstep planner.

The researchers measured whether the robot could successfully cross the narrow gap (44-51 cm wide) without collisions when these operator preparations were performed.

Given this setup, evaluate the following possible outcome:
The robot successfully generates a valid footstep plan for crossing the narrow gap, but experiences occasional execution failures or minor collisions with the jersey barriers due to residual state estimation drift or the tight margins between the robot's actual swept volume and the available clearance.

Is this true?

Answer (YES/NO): NO